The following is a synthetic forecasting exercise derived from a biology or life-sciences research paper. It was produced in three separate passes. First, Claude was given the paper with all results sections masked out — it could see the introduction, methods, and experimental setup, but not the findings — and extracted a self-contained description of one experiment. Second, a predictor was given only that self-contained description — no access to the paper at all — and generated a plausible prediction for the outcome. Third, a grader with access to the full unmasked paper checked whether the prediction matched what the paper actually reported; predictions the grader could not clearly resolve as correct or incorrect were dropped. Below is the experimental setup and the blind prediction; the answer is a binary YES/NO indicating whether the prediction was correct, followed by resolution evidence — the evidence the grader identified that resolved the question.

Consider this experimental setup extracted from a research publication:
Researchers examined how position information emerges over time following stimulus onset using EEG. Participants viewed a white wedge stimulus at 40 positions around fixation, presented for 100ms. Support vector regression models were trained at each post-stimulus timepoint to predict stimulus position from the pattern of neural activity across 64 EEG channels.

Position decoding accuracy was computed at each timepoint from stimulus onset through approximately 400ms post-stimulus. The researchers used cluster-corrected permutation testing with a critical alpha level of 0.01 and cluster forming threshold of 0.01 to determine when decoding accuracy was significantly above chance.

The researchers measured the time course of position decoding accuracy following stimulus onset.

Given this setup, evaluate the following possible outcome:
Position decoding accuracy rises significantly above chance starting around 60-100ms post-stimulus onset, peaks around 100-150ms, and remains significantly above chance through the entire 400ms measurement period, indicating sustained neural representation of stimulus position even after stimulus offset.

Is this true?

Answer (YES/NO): YES